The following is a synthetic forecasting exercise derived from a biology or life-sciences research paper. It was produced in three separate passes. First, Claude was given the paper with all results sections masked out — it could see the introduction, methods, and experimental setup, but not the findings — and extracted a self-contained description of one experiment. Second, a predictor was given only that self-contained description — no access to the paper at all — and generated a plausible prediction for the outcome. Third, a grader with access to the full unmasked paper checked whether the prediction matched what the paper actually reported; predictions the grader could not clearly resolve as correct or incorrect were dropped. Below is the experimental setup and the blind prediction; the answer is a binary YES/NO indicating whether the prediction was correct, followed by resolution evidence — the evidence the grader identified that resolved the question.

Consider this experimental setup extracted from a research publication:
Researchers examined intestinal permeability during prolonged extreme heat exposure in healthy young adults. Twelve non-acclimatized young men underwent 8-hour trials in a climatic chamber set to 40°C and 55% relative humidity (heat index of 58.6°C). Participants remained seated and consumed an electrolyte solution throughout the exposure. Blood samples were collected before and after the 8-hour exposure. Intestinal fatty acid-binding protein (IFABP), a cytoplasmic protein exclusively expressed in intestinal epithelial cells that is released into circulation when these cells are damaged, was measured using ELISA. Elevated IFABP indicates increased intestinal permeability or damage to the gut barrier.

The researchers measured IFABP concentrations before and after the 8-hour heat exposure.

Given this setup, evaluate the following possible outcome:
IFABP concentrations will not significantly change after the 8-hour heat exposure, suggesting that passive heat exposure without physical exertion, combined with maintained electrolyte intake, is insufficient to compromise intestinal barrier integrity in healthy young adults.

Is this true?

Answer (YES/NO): NO